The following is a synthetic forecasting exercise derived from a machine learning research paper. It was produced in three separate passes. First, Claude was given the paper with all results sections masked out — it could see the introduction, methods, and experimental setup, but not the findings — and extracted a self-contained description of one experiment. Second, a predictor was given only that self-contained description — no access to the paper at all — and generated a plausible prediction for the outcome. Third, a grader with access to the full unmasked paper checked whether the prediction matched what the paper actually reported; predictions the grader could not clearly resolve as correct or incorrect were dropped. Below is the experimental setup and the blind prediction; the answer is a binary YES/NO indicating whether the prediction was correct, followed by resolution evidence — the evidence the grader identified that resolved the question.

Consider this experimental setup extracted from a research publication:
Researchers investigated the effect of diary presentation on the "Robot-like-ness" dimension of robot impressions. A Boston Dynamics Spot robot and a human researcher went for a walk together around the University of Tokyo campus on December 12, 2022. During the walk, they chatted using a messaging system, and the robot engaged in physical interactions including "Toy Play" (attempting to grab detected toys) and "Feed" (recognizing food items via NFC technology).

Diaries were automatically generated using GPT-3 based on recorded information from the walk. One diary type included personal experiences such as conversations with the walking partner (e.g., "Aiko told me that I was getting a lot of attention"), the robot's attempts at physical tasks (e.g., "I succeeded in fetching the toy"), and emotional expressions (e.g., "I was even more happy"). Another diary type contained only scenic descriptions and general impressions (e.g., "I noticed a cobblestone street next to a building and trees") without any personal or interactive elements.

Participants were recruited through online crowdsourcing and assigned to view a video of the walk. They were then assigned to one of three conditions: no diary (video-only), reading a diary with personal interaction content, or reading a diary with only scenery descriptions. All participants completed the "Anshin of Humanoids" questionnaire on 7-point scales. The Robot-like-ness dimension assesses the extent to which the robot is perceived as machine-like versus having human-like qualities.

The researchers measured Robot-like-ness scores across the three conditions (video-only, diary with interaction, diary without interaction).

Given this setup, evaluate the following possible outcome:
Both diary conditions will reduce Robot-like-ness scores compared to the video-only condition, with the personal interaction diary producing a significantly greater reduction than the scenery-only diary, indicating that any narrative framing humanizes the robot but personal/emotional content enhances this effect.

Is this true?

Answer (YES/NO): NO